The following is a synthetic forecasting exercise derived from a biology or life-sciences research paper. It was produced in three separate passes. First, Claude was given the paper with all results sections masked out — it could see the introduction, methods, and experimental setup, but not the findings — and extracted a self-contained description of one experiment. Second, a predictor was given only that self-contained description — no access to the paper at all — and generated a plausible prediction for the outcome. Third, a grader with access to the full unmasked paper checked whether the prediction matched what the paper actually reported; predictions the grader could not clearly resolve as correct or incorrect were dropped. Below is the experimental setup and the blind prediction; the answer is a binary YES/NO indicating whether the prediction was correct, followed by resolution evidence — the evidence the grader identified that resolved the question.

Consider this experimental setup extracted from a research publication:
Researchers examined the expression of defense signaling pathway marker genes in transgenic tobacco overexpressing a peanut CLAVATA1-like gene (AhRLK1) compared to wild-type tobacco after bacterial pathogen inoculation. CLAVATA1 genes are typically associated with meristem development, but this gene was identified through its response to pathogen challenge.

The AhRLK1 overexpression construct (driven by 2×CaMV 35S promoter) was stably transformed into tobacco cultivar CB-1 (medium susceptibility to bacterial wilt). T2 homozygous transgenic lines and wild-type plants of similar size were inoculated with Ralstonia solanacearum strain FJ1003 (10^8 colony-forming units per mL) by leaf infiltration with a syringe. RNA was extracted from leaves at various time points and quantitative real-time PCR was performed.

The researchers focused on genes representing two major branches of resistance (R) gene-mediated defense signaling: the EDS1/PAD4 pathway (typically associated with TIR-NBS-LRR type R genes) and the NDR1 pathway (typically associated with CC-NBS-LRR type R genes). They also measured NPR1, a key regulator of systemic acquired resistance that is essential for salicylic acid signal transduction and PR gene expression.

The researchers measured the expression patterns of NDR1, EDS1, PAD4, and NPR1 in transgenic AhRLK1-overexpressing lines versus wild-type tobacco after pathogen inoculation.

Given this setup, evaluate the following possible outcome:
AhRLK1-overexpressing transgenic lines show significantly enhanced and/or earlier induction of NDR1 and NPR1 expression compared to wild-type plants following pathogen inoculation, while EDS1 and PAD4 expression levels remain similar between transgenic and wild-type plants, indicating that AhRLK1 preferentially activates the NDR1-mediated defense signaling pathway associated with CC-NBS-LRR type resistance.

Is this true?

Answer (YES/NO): NO